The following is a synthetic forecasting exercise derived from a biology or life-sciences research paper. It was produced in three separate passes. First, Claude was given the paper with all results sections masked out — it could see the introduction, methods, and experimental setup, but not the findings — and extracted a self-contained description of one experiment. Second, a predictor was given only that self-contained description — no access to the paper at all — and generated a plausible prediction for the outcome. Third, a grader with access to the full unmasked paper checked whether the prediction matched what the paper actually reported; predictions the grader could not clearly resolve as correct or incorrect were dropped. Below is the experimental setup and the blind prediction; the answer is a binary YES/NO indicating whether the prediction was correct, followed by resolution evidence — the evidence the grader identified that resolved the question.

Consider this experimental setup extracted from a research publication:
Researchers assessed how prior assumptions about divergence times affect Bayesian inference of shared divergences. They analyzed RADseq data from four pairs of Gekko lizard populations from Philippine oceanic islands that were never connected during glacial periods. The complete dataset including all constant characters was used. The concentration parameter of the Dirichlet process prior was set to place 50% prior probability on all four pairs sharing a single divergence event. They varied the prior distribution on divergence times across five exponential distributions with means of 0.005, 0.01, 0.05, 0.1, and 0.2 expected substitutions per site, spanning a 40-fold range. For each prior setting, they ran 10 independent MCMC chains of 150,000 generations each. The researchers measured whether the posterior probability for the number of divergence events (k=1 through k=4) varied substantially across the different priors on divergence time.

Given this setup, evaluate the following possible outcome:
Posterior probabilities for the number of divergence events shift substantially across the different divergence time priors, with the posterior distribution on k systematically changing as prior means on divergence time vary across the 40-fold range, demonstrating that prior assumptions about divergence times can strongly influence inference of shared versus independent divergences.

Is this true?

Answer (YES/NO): NO